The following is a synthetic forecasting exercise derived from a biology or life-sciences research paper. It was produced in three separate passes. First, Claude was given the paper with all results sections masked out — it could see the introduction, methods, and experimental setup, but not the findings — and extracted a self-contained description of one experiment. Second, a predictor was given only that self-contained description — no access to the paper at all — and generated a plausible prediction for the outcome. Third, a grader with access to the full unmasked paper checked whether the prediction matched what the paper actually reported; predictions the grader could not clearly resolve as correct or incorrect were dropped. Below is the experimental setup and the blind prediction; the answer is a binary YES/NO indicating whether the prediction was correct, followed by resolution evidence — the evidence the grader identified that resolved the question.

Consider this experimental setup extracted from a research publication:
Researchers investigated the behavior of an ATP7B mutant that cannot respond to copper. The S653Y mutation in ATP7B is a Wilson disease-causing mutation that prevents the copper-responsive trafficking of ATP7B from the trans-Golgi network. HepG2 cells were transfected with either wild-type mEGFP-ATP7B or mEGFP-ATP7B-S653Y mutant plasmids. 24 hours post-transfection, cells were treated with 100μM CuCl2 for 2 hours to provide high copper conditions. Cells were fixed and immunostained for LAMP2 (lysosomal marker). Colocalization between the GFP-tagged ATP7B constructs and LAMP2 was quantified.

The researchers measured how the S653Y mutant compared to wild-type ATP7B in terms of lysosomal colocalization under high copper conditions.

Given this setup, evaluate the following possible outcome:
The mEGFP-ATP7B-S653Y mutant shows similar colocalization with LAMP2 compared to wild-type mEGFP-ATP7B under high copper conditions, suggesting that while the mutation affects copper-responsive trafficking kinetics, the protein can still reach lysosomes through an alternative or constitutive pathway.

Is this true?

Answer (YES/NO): NO